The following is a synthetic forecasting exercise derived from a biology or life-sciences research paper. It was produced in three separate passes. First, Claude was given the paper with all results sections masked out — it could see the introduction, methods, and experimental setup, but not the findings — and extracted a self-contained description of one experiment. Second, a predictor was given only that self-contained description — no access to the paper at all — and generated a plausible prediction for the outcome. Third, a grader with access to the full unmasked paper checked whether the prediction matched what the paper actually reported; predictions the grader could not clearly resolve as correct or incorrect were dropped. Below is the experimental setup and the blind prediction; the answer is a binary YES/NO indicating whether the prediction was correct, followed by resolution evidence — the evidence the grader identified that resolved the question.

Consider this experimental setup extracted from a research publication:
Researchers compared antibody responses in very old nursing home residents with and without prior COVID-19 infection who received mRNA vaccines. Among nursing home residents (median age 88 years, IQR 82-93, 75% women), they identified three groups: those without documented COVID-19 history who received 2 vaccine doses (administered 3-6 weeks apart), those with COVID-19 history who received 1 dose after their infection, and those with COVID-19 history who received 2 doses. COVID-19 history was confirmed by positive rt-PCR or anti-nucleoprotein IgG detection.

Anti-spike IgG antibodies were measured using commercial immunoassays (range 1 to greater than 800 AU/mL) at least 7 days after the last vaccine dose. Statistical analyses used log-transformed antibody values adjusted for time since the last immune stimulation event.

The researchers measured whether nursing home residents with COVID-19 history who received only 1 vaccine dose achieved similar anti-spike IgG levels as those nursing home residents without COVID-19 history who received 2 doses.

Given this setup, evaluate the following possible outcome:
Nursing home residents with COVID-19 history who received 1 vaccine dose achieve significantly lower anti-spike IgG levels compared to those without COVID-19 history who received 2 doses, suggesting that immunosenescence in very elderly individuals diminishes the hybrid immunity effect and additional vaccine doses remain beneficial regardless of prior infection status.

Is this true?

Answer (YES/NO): NO